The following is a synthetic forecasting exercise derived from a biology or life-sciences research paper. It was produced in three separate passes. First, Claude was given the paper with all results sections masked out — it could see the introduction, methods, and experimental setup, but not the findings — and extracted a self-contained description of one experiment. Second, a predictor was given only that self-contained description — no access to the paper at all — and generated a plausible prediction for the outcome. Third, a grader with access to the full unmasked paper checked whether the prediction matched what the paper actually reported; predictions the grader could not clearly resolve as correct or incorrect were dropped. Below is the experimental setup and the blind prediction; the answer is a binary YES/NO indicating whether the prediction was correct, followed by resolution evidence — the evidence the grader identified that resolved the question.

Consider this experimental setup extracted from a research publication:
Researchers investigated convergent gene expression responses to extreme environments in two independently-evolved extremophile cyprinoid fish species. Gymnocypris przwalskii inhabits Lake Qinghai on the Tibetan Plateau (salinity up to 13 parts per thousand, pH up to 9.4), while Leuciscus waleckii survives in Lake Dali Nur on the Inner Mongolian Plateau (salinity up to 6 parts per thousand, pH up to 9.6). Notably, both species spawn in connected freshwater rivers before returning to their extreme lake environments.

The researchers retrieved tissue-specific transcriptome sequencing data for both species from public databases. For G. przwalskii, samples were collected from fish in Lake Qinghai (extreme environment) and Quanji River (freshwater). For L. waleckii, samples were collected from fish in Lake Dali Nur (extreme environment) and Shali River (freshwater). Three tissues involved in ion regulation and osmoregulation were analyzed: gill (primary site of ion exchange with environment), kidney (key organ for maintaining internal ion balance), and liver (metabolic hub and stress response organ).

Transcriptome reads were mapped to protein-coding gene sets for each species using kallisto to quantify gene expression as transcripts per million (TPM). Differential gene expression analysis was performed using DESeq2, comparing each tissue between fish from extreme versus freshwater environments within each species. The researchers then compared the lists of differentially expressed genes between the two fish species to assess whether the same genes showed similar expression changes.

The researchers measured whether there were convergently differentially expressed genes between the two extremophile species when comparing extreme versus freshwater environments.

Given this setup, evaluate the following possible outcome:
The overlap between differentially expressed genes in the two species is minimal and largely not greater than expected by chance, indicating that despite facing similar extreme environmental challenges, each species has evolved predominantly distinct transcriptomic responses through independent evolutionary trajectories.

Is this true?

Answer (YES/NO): NO